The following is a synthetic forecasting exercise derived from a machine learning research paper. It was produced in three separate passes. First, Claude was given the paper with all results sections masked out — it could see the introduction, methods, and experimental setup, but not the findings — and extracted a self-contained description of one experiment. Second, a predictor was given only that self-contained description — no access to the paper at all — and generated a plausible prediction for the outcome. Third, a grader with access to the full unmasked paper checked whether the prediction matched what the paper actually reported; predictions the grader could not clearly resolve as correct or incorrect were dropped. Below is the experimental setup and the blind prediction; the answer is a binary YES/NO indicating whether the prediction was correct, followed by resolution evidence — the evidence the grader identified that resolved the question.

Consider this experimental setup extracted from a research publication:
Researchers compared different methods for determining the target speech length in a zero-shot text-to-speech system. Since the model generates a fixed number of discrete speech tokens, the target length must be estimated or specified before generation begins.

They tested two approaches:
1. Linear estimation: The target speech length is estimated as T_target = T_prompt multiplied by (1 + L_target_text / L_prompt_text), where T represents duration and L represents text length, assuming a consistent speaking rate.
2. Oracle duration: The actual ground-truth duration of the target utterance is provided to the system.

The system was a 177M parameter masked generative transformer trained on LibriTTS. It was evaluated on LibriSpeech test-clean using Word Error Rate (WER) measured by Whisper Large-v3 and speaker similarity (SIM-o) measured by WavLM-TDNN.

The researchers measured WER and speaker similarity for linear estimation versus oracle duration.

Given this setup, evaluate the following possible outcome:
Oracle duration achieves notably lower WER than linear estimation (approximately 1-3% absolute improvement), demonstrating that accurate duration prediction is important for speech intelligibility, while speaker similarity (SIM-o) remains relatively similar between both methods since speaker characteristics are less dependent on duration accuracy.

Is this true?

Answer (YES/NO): NO